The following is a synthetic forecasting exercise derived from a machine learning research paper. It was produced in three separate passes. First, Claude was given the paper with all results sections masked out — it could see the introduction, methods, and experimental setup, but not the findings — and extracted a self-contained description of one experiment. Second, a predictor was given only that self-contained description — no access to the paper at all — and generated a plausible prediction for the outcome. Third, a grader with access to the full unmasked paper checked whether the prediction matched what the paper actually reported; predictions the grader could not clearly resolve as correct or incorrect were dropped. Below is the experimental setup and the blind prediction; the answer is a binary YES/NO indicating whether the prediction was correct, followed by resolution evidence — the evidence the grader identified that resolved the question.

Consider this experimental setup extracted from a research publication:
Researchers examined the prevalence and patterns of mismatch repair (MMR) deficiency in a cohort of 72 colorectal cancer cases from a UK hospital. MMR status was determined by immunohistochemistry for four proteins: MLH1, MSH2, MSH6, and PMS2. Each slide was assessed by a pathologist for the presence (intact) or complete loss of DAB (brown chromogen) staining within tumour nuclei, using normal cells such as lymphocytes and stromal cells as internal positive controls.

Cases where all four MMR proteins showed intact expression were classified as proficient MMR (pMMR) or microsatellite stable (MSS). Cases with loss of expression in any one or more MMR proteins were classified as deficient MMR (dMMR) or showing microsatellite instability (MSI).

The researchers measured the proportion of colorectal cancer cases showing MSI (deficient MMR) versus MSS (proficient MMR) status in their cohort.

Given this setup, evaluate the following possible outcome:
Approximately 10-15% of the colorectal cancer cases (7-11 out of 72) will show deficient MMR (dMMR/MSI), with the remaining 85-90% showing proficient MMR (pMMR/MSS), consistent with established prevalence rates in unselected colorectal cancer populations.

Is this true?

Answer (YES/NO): NO